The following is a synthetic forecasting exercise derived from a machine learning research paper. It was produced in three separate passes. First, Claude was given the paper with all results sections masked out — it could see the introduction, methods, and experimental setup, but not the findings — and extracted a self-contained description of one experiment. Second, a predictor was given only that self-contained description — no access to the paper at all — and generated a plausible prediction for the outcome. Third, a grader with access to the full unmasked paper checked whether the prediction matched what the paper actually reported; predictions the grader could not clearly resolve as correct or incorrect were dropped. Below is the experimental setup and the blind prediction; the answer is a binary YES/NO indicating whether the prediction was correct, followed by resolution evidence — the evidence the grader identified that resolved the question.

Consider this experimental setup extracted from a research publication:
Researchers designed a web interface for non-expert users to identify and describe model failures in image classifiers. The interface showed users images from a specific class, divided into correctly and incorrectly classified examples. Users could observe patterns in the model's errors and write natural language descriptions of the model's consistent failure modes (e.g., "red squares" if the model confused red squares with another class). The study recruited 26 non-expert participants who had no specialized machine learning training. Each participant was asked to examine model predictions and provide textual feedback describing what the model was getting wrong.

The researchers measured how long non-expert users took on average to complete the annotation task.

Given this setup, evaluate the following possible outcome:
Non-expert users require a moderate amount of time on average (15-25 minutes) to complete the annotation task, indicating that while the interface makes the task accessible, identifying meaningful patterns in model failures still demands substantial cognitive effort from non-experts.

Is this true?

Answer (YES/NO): NO